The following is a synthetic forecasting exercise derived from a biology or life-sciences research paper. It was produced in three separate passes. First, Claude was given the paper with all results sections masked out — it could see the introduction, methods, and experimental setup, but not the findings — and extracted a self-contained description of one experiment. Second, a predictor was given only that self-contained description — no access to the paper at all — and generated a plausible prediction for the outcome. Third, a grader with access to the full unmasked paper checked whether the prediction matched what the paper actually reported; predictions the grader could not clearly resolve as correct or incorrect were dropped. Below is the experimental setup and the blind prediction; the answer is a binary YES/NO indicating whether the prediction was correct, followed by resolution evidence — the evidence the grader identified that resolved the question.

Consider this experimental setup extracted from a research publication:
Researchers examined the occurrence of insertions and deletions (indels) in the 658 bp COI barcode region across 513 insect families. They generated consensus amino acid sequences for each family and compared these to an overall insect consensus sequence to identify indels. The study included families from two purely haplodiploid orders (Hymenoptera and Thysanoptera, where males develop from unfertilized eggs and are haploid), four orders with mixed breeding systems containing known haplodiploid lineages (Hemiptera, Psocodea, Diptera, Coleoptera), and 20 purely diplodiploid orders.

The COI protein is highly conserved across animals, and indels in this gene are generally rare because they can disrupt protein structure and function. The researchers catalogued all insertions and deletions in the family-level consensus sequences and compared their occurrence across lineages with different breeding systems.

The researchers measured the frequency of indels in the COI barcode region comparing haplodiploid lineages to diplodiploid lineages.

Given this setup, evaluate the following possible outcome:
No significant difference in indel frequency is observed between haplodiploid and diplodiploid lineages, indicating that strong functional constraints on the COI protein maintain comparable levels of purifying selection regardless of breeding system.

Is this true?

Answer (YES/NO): NO